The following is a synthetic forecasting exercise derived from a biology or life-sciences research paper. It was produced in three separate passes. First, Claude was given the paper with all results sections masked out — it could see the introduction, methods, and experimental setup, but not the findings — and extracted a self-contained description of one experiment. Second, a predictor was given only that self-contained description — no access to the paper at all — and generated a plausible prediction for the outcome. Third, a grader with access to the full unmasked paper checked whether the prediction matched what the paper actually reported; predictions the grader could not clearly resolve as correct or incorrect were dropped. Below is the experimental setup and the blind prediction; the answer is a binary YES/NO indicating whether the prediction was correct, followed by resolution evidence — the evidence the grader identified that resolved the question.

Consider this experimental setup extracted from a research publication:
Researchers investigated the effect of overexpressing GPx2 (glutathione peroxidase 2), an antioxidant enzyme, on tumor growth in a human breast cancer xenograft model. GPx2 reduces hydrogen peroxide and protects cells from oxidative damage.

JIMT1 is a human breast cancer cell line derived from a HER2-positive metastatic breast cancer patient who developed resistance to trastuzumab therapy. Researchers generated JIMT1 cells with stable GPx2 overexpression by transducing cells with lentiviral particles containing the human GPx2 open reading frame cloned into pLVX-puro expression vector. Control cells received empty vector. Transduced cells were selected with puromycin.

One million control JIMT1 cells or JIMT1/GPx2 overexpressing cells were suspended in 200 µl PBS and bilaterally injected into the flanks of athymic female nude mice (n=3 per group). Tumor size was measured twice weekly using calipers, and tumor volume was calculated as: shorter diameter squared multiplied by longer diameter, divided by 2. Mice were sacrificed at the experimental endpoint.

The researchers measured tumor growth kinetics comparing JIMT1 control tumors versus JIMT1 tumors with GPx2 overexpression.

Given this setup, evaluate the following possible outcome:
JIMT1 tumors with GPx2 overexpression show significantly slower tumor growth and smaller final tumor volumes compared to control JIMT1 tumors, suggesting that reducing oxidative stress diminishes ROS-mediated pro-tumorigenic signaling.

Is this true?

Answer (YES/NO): YES